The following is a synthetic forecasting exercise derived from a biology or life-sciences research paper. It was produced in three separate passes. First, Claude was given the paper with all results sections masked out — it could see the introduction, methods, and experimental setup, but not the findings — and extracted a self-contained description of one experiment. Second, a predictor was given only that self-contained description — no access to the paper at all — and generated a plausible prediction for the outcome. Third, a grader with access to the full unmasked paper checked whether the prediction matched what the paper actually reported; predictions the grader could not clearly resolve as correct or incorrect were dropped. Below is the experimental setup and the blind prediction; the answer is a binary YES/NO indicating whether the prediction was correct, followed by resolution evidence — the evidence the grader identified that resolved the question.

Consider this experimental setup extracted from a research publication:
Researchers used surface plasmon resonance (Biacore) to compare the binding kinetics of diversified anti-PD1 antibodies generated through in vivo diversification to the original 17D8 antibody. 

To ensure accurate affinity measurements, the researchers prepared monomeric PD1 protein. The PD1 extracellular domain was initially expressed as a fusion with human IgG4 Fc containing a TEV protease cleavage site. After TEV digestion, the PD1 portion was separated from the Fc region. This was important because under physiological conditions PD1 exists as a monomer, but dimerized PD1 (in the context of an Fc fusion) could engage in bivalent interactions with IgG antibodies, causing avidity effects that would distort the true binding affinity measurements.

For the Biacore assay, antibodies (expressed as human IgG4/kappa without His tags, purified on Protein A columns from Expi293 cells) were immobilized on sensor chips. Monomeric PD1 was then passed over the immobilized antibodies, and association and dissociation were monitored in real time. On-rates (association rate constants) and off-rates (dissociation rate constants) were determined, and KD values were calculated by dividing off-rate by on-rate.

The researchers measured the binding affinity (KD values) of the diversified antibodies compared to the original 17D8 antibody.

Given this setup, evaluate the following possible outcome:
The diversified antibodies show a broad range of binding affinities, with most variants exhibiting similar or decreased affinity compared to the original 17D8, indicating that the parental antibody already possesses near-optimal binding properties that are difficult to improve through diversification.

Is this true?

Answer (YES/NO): NO